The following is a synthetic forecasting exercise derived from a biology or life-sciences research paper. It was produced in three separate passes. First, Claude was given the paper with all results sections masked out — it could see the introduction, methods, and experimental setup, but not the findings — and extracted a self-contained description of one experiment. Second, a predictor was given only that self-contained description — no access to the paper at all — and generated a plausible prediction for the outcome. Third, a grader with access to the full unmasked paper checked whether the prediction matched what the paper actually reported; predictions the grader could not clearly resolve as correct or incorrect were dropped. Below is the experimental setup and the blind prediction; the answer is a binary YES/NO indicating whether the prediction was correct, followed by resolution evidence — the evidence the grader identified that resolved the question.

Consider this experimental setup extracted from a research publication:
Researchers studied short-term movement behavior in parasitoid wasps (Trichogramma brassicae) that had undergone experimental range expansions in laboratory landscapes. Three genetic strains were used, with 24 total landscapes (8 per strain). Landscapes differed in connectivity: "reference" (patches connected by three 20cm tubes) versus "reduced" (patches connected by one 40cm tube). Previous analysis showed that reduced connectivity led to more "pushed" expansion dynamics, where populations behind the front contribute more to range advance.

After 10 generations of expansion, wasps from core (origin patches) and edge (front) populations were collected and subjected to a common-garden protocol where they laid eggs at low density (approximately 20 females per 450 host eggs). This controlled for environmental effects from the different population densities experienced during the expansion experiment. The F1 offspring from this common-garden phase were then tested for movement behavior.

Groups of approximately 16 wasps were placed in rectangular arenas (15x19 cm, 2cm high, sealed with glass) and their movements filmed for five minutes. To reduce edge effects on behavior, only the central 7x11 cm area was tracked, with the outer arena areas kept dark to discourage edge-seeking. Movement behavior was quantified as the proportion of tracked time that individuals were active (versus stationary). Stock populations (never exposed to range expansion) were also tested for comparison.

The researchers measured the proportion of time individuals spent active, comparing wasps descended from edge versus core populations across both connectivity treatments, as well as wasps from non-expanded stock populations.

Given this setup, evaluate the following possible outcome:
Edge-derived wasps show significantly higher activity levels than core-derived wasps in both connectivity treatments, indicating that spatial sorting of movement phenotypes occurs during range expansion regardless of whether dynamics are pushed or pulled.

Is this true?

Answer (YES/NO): NO